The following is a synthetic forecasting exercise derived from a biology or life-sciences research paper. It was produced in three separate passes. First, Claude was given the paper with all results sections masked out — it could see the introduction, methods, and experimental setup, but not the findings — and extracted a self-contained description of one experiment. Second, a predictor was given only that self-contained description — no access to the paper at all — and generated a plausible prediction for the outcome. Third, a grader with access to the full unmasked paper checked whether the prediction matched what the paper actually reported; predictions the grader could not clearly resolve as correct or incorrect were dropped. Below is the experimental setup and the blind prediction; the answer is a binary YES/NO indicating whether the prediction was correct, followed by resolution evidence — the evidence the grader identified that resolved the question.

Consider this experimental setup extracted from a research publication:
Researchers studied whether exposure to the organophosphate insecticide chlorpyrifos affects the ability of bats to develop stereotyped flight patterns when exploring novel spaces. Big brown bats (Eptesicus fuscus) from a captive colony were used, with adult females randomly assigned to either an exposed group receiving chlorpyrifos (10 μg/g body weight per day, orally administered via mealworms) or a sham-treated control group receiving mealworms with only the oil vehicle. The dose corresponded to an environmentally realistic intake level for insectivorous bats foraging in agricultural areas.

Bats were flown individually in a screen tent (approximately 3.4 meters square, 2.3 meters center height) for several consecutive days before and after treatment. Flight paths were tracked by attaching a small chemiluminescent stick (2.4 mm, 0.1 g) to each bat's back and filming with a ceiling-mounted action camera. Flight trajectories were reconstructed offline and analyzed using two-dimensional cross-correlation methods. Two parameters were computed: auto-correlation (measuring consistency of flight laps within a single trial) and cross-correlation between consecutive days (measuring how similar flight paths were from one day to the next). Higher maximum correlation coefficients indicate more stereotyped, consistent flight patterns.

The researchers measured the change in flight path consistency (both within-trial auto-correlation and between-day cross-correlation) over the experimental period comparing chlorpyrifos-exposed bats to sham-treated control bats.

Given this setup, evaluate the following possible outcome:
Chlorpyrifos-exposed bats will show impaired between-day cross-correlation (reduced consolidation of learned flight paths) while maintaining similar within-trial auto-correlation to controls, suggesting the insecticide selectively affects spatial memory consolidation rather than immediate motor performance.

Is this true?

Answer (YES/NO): NO